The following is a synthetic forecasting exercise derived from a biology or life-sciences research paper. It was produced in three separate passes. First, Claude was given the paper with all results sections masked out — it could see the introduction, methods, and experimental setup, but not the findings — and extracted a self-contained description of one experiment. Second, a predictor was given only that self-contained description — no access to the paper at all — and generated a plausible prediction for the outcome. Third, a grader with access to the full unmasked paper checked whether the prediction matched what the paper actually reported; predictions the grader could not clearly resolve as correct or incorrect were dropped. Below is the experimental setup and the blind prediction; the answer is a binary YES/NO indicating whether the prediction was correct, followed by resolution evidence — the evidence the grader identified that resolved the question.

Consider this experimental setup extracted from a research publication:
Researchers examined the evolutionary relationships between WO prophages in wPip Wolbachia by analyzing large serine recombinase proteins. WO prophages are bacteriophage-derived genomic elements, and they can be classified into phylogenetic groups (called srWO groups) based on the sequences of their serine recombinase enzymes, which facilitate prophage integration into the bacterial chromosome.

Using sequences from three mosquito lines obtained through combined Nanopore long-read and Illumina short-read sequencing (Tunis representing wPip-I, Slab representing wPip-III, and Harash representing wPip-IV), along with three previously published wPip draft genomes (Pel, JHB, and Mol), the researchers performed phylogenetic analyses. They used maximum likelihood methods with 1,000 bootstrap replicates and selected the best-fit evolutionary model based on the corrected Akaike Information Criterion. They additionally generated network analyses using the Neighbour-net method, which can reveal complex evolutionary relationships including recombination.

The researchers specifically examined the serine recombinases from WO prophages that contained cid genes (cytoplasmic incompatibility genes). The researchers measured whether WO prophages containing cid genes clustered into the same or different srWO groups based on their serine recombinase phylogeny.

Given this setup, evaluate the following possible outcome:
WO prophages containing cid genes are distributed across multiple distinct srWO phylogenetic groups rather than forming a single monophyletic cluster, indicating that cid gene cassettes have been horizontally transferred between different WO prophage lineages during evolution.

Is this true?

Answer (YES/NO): NO